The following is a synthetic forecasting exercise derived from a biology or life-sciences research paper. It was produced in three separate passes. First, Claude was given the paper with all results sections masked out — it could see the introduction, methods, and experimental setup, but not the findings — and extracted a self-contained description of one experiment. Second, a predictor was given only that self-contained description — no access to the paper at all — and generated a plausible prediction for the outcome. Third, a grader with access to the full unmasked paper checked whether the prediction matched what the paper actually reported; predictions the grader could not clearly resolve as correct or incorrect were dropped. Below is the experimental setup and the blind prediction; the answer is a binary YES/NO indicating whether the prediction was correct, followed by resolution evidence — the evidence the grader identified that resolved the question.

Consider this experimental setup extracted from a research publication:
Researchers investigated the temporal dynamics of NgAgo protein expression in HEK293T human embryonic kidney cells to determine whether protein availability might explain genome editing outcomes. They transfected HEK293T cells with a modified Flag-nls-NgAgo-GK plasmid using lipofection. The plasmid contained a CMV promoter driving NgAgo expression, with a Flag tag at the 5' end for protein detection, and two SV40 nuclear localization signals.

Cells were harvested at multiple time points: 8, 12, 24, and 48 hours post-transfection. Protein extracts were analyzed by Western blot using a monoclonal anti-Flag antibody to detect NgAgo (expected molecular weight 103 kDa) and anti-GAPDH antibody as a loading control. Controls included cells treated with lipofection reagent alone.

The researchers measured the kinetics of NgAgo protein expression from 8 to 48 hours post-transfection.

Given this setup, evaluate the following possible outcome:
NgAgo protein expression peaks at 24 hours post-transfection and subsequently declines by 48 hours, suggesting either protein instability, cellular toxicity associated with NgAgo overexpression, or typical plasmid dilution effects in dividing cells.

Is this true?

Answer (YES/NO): NO